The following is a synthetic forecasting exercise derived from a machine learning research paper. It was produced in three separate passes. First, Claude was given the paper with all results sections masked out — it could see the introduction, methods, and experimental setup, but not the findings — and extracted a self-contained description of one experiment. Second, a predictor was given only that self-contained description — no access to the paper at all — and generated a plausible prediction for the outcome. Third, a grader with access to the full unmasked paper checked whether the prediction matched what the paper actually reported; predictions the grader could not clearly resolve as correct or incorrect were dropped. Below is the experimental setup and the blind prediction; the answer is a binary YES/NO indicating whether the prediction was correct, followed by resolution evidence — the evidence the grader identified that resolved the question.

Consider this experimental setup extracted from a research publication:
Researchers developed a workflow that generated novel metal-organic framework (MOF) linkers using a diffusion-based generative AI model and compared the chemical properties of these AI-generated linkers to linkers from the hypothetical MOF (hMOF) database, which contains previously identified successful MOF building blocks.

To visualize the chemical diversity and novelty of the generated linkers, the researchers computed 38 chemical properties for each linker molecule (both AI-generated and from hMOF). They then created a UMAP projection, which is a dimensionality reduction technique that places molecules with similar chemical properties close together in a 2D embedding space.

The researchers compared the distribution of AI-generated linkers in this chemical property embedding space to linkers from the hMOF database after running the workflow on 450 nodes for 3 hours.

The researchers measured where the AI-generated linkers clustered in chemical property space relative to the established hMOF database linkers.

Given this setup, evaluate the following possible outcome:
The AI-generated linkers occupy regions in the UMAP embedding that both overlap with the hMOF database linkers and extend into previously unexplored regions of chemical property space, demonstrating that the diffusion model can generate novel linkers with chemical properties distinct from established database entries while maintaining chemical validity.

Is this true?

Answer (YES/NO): YES